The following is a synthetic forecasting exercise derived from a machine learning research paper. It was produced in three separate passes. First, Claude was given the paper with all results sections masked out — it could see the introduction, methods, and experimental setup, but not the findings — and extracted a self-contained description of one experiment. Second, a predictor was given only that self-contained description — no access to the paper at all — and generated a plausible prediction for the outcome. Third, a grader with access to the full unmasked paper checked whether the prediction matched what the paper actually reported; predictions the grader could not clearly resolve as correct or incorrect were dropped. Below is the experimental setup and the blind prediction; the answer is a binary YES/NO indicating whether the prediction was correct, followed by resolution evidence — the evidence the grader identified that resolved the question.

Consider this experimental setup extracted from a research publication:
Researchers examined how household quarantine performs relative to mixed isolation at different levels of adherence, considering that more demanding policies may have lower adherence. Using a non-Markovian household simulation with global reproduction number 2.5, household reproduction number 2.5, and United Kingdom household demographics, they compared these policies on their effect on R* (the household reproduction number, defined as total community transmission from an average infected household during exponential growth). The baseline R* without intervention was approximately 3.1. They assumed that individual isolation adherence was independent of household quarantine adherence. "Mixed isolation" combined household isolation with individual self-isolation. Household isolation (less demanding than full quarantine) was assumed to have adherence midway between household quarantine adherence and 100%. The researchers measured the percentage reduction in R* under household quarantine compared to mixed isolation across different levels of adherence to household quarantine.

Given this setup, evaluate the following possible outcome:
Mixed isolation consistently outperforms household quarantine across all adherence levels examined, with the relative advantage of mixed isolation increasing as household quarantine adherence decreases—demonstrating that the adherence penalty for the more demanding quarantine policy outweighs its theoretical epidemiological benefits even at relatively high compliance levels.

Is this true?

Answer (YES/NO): NO